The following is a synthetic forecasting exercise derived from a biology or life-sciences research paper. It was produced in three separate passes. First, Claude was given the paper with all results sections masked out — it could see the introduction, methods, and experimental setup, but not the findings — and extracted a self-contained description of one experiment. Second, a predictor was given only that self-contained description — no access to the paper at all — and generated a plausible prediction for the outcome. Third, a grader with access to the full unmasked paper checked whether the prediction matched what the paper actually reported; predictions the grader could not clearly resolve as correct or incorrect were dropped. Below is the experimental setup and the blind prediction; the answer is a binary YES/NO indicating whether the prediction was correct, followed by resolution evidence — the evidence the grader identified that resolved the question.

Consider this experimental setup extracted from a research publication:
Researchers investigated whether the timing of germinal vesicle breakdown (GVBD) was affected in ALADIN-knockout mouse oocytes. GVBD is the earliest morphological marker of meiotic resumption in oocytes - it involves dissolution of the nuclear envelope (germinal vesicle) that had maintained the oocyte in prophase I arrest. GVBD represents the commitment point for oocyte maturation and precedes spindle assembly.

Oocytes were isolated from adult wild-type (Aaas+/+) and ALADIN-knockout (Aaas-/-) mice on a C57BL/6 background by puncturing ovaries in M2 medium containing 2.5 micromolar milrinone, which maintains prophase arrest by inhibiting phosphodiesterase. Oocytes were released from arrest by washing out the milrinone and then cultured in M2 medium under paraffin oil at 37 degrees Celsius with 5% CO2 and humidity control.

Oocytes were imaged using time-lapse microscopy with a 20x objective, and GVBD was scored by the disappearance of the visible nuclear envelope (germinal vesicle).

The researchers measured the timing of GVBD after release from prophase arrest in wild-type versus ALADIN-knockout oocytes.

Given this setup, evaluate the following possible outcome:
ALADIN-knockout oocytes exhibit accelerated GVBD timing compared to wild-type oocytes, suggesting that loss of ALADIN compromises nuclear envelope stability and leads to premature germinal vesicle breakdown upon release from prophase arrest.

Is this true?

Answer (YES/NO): NO